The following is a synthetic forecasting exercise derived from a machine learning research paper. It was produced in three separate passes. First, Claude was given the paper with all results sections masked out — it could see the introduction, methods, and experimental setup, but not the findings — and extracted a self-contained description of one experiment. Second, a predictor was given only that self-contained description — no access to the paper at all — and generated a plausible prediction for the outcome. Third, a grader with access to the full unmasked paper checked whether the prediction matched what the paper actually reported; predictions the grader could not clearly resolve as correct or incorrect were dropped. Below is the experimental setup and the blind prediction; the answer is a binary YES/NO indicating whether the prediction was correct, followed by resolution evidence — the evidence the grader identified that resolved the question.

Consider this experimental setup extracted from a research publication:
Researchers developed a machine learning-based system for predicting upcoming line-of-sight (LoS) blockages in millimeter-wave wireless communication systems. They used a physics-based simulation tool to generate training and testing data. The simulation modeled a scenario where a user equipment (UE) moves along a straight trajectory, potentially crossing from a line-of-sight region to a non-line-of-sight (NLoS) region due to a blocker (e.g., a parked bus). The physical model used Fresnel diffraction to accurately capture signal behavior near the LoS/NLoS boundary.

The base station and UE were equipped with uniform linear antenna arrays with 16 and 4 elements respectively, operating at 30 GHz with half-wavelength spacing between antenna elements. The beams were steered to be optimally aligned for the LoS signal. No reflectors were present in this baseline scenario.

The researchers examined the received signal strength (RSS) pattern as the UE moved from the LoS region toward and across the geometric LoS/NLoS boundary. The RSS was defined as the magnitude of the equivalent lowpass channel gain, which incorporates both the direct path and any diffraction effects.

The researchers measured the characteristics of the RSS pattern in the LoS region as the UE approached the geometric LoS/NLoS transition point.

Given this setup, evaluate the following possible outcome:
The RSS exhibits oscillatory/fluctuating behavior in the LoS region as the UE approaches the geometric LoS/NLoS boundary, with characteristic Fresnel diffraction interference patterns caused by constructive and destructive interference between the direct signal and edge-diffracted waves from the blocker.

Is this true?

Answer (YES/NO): YES